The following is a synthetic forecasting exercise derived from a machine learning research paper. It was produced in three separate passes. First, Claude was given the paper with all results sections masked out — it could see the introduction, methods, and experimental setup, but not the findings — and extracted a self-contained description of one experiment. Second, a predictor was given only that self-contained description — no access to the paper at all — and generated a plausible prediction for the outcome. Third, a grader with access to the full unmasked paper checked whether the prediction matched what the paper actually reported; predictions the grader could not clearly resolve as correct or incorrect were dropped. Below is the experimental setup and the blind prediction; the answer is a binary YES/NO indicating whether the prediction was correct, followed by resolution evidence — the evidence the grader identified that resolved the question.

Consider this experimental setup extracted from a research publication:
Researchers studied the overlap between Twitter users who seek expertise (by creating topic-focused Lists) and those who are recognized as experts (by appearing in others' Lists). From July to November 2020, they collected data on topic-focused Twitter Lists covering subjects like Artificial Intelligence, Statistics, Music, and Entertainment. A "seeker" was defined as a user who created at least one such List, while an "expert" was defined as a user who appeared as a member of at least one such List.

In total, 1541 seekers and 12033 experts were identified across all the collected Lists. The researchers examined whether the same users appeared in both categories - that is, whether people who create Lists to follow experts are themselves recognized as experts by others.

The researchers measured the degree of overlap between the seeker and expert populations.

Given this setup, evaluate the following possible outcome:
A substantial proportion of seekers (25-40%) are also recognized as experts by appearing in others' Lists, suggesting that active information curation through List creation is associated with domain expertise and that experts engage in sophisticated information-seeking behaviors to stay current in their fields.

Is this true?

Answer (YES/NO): NO